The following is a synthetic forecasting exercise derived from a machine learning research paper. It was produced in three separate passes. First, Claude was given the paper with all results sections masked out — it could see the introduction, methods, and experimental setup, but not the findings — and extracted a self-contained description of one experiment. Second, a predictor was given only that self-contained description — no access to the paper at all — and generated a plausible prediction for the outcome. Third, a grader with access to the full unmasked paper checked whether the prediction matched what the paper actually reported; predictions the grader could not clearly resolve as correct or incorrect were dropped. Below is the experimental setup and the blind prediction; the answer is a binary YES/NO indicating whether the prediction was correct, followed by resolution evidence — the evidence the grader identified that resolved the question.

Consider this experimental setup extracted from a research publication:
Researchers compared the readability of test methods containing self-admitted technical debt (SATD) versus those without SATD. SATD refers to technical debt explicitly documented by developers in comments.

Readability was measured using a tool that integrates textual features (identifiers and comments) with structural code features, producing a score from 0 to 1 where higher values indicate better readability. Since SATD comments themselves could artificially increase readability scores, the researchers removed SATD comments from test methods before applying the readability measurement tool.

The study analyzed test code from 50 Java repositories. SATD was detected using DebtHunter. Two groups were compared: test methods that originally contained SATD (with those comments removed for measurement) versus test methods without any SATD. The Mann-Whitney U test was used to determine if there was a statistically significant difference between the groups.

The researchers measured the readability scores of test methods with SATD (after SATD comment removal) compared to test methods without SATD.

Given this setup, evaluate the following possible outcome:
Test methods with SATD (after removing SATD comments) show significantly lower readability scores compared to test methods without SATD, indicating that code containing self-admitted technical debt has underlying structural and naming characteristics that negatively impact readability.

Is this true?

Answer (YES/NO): NO